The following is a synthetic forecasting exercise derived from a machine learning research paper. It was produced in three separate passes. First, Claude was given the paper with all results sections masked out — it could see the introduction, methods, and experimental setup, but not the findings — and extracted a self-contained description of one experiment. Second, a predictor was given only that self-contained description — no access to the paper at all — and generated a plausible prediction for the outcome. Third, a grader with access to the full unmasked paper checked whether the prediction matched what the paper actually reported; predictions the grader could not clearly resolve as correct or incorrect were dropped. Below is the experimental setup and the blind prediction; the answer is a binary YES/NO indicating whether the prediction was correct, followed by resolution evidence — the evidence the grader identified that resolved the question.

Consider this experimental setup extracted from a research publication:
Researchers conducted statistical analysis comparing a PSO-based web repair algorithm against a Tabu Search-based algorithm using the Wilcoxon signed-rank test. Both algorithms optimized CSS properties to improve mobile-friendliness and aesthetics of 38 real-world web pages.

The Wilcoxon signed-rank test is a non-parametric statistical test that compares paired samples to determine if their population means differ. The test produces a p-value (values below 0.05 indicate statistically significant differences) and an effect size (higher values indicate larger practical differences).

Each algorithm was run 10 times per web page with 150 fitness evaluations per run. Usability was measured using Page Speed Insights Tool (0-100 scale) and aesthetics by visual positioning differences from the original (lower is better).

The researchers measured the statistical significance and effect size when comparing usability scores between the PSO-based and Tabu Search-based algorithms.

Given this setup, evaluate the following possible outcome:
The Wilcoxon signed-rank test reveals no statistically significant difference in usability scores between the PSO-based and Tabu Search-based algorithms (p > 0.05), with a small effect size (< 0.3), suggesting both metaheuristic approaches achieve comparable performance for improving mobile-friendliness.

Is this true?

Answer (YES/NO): NO